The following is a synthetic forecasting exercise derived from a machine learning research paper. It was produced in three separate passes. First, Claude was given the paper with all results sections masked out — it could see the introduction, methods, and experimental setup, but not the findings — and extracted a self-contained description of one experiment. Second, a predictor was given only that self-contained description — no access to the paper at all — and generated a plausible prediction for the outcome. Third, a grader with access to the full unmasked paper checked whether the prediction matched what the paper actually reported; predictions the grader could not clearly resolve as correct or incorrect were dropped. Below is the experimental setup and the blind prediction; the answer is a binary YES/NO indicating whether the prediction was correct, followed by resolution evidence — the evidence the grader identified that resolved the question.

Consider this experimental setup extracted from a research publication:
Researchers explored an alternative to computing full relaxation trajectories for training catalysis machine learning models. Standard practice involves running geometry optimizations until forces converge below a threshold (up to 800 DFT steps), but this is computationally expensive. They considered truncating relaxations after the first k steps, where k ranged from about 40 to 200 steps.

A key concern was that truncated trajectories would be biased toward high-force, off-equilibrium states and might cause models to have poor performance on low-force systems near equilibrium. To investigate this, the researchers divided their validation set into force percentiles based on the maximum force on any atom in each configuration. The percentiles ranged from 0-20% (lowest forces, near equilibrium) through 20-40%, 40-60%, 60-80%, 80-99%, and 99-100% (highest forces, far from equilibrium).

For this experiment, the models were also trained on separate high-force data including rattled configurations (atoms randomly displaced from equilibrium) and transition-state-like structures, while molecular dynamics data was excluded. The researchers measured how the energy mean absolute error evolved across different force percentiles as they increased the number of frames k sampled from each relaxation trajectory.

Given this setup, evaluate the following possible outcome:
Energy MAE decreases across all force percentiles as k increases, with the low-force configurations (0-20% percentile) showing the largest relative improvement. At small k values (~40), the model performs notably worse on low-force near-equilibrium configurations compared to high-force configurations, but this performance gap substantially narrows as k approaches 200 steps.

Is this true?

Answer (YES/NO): NO